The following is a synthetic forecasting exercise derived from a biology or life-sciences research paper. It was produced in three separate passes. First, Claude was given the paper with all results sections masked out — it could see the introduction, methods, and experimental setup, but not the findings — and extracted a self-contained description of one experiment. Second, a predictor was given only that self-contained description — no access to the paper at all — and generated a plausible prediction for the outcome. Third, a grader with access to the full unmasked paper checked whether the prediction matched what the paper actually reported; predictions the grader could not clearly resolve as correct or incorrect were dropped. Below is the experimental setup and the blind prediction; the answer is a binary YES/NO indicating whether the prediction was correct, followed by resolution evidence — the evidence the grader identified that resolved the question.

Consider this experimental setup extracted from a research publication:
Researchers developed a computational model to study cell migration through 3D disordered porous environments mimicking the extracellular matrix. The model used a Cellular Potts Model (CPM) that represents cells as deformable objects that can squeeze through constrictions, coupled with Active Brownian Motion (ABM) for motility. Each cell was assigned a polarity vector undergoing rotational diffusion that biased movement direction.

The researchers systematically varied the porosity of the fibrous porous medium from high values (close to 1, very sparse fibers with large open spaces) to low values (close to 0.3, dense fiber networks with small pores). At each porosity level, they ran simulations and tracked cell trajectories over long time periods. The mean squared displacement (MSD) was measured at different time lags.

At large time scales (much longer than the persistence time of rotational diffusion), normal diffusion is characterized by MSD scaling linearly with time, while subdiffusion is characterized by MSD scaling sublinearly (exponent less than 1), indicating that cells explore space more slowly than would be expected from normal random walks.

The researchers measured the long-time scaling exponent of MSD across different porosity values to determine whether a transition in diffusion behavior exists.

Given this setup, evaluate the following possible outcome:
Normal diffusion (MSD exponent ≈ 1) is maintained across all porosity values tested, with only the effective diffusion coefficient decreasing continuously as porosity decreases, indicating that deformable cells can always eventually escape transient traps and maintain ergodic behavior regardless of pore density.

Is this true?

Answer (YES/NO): NO